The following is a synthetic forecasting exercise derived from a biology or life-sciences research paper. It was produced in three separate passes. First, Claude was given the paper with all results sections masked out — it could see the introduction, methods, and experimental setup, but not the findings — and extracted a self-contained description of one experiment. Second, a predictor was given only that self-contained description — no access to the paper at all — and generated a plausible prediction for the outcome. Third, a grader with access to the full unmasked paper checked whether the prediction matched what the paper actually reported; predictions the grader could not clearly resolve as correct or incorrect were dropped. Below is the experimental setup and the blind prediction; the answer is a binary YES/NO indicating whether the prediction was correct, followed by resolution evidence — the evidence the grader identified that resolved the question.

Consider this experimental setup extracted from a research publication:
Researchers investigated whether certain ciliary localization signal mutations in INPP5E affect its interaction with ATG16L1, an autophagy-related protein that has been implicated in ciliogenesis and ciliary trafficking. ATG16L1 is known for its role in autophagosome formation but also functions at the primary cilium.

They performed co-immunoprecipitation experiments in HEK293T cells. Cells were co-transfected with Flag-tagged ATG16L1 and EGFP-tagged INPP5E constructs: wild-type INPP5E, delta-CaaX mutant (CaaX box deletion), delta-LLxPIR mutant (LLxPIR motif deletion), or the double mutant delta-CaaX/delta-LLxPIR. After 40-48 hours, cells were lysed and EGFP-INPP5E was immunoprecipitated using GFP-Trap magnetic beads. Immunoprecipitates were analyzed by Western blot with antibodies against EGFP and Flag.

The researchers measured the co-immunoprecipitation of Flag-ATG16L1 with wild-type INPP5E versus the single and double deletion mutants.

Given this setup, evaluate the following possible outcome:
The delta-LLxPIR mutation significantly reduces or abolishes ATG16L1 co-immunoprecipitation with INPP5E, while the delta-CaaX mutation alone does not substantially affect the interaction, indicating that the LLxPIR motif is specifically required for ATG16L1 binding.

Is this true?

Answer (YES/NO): NO